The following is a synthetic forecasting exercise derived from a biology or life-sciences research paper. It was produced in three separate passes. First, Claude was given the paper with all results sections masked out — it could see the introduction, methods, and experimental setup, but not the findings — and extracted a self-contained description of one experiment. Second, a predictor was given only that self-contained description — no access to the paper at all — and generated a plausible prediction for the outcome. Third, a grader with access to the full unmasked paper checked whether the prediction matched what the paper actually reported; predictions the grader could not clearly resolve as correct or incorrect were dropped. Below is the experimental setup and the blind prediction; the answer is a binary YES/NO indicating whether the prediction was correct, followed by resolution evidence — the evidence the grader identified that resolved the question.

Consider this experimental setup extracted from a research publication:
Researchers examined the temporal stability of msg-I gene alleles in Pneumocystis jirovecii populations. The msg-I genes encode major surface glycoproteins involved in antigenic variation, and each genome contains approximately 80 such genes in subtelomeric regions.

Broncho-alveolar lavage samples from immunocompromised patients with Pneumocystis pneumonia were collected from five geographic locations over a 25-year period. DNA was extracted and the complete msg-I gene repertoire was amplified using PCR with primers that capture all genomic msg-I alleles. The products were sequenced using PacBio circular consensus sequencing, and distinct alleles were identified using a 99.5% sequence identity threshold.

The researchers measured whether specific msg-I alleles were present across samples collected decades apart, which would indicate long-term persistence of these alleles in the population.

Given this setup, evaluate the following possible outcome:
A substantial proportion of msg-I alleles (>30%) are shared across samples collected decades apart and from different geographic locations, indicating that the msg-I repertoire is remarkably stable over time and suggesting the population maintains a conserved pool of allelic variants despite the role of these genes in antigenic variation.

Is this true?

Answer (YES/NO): YES